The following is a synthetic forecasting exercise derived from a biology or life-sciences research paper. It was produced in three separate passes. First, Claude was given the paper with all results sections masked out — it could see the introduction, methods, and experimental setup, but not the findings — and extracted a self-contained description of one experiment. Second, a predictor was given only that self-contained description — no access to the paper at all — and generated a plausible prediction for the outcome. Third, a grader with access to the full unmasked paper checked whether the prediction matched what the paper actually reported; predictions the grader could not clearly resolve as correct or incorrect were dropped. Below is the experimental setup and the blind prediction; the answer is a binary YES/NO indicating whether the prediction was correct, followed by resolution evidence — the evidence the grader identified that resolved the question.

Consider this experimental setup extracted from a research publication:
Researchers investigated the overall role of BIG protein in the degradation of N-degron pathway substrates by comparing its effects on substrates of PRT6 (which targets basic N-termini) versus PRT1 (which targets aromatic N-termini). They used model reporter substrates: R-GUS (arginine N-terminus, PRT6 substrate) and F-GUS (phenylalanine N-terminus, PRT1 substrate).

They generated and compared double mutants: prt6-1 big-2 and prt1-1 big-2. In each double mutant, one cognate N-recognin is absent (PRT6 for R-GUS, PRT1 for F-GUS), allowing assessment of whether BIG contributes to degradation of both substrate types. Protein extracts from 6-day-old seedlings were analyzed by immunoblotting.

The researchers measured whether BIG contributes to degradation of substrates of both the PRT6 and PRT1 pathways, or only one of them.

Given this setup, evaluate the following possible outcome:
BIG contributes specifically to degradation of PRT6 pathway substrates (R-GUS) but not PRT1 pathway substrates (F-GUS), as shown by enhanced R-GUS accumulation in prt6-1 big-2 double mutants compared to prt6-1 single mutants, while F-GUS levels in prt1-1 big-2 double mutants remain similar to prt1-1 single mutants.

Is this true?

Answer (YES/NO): NO